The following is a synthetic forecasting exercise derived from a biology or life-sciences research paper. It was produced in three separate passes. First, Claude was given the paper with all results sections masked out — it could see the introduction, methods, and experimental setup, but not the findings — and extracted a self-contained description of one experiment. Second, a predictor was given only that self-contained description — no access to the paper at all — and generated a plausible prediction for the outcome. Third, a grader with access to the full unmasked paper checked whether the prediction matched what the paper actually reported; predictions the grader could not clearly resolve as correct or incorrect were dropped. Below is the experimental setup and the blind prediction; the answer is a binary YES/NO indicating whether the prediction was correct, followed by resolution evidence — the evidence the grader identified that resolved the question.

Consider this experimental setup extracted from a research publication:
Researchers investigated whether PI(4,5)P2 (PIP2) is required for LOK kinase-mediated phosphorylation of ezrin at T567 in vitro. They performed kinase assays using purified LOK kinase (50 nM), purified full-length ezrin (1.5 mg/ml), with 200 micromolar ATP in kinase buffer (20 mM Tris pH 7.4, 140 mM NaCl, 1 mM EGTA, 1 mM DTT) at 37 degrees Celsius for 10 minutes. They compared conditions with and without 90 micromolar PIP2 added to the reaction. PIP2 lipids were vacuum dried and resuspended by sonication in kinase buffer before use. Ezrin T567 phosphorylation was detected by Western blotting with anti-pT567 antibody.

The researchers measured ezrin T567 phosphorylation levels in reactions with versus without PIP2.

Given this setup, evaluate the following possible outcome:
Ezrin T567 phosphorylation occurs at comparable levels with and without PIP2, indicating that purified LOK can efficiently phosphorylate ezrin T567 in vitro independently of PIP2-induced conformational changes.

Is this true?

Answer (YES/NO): NO